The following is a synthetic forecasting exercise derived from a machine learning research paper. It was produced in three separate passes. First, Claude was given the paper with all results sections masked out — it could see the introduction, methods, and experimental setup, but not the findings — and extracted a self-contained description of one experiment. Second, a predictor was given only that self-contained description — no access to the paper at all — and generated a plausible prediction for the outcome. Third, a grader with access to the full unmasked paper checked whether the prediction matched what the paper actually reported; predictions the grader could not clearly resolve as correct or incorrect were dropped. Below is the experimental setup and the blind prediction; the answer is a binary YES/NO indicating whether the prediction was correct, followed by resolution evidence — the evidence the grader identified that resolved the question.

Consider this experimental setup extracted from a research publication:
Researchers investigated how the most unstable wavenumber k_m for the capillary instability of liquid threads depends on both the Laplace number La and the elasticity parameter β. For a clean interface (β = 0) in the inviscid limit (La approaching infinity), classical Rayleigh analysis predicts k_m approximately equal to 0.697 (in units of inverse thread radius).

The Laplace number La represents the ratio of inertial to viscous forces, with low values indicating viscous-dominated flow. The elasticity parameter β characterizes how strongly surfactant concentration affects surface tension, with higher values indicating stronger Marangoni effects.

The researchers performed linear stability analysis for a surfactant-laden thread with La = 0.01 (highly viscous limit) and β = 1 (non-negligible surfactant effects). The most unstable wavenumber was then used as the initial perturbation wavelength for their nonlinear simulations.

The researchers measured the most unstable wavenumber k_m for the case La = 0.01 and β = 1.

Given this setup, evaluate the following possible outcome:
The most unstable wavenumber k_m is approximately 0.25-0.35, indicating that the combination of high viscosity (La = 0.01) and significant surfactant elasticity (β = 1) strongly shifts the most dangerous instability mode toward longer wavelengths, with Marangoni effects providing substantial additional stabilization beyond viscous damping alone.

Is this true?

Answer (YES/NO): NO